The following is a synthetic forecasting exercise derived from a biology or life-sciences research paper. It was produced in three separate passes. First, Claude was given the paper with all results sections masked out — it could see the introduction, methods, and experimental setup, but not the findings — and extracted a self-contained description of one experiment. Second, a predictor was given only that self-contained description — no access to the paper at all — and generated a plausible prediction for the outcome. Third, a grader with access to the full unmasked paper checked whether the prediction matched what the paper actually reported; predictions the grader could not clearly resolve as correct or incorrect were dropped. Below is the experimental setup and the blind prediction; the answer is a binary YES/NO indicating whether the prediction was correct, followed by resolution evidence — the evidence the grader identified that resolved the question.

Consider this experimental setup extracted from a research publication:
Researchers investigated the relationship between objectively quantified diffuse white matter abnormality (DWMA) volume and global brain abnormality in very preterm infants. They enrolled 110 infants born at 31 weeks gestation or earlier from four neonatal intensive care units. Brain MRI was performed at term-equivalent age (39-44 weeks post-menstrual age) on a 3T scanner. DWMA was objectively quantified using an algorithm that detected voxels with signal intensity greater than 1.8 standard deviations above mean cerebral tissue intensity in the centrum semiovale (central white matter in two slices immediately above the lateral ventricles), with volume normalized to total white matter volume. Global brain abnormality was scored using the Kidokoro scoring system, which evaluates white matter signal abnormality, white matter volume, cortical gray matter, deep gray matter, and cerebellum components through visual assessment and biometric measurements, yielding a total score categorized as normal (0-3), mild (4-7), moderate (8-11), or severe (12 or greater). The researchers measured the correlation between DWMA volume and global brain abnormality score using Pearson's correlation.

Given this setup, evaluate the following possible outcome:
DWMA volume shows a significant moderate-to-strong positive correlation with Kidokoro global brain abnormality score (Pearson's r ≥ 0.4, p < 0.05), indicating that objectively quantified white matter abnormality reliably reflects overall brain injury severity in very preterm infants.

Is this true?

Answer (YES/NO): NO